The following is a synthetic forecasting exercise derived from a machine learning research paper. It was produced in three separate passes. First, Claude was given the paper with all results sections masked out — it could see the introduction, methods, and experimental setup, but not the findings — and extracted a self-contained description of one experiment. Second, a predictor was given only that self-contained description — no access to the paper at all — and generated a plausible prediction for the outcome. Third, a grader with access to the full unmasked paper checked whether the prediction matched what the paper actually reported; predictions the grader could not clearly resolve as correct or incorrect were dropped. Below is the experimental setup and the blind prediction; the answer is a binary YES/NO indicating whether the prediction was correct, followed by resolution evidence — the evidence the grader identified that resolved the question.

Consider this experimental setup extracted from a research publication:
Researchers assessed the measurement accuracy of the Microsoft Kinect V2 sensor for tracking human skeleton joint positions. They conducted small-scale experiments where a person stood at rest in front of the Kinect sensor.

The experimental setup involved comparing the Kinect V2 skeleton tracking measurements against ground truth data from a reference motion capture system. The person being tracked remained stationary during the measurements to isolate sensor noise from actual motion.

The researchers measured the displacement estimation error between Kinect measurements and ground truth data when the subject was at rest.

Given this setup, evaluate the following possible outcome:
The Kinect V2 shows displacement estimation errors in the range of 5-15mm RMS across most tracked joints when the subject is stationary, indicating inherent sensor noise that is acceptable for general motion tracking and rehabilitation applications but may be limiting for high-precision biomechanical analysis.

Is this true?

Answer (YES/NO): NO